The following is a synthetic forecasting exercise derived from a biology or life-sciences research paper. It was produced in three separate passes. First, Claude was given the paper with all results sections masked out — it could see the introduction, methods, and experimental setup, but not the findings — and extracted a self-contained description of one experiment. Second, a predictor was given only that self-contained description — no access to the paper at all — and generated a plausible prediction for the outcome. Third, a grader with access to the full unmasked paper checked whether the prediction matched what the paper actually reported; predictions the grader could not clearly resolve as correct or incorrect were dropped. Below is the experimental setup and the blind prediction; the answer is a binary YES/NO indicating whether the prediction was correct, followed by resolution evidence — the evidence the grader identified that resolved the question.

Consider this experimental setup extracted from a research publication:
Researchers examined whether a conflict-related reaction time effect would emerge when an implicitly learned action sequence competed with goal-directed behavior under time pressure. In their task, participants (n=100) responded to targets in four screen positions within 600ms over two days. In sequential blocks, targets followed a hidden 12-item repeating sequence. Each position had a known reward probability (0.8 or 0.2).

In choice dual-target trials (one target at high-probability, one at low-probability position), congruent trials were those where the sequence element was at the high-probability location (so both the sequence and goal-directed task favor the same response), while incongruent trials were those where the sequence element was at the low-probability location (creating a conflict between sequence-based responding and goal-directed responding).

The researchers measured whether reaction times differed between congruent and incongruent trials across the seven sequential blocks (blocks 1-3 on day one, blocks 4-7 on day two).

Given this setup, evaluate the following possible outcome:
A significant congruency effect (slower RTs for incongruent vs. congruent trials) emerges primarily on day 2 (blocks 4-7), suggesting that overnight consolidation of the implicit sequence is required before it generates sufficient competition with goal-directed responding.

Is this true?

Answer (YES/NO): NO